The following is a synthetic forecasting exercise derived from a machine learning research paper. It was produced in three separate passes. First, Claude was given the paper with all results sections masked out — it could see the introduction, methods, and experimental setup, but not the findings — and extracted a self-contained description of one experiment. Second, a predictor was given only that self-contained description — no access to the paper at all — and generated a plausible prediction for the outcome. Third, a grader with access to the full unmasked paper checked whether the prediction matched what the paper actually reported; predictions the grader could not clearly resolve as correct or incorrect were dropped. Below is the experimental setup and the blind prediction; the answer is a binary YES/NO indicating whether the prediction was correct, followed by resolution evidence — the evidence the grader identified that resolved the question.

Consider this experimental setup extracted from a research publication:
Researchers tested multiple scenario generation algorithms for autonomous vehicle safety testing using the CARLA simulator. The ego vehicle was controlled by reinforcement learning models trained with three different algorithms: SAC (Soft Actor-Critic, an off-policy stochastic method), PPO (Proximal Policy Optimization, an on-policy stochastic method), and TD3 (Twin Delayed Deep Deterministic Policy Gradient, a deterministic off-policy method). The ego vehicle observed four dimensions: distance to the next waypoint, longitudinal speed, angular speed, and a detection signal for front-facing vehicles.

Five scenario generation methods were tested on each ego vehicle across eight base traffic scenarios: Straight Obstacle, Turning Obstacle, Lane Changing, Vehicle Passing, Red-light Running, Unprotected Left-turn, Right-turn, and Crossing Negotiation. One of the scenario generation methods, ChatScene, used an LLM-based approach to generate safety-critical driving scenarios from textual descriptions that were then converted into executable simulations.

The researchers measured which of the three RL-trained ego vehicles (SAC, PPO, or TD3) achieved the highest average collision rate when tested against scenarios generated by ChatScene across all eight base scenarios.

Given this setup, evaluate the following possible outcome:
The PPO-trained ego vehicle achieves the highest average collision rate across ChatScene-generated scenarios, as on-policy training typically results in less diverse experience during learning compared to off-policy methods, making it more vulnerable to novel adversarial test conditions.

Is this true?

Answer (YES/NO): NO